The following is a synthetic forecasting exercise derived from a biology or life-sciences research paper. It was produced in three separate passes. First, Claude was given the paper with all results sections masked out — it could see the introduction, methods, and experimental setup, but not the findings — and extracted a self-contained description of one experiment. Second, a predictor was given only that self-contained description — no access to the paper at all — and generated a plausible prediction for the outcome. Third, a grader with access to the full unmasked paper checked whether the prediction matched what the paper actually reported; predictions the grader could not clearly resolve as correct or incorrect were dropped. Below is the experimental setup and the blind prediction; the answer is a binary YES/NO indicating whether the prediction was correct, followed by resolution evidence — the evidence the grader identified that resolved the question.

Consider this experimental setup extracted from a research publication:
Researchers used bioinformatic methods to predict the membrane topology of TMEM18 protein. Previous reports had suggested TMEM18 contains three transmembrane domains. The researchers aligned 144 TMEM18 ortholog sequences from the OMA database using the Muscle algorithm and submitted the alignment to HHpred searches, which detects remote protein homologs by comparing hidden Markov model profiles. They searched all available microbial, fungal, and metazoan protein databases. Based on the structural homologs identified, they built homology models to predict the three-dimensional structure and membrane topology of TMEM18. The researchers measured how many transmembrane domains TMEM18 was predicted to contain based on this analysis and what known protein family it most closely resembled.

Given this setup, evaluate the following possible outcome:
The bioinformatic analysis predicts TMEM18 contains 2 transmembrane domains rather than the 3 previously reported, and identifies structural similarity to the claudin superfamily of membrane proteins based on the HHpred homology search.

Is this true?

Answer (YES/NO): NO